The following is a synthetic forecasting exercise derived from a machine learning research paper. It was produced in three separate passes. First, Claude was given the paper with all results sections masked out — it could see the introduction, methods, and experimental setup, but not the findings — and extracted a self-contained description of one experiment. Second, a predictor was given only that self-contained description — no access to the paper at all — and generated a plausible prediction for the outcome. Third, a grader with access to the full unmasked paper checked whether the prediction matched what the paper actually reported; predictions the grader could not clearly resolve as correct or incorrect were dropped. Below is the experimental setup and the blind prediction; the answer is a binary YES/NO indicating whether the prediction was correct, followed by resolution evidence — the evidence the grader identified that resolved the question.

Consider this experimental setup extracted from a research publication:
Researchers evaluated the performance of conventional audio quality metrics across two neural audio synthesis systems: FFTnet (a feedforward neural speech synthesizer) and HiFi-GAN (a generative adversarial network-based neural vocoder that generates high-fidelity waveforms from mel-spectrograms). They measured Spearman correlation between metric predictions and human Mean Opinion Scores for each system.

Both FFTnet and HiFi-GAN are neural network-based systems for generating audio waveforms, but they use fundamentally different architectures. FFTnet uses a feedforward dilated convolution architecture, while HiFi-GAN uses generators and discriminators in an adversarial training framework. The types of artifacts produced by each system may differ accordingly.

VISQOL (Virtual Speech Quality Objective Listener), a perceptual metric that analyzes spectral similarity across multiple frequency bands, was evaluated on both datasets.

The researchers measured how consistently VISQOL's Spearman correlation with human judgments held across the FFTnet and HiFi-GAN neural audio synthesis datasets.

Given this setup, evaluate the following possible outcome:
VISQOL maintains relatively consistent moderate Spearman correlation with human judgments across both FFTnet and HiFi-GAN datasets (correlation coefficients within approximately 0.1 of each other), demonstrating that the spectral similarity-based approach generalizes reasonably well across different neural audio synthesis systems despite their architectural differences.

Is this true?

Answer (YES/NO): NO